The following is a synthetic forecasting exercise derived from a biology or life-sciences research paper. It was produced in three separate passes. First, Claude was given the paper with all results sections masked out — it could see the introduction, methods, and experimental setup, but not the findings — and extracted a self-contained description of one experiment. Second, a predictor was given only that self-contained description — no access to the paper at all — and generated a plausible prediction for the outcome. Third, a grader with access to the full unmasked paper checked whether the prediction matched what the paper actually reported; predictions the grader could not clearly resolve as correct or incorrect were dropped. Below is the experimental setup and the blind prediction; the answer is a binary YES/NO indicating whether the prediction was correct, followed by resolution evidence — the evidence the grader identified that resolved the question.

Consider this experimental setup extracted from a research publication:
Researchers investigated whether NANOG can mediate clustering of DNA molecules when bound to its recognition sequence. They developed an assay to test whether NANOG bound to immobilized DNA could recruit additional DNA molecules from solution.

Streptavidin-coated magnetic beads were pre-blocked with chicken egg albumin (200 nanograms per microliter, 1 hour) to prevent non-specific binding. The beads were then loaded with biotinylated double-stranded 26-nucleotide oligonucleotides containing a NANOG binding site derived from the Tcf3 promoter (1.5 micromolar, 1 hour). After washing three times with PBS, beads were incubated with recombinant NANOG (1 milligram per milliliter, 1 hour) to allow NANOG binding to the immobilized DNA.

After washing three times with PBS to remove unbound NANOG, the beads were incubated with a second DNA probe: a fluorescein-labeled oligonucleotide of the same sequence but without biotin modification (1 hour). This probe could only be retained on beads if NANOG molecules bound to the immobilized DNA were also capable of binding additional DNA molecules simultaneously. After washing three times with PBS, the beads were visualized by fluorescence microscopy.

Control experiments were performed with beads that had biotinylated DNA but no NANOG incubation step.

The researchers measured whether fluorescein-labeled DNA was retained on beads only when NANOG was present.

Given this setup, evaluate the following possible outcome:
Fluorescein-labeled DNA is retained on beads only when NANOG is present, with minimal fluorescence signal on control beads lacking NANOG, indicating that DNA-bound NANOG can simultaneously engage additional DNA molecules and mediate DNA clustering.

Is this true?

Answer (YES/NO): YES